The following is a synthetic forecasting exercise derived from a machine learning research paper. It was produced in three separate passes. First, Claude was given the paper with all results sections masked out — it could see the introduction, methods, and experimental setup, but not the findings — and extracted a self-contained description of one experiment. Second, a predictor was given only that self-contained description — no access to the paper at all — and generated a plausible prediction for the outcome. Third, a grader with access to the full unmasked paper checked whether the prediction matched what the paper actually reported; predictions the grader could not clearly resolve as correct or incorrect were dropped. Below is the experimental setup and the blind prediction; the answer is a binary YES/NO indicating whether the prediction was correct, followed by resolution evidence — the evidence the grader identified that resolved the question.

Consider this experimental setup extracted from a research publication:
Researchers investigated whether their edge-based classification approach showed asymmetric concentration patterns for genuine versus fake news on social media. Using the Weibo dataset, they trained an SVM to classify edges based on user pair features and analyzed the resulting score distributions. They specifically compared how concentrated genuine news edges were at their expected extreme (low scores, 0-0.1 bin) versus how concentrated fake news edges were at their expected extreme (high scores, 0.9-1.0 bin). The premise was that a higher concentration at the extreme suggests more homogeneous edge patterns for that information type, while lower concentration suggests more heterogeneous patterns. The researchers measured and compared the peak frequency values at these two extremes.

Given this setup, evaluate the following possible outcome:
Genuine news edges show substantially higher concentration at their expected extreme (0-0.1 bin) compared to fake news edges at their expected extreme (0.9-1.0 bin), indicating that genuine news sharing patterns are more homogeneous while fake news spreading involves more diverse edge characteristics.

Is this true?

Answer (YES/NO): YES